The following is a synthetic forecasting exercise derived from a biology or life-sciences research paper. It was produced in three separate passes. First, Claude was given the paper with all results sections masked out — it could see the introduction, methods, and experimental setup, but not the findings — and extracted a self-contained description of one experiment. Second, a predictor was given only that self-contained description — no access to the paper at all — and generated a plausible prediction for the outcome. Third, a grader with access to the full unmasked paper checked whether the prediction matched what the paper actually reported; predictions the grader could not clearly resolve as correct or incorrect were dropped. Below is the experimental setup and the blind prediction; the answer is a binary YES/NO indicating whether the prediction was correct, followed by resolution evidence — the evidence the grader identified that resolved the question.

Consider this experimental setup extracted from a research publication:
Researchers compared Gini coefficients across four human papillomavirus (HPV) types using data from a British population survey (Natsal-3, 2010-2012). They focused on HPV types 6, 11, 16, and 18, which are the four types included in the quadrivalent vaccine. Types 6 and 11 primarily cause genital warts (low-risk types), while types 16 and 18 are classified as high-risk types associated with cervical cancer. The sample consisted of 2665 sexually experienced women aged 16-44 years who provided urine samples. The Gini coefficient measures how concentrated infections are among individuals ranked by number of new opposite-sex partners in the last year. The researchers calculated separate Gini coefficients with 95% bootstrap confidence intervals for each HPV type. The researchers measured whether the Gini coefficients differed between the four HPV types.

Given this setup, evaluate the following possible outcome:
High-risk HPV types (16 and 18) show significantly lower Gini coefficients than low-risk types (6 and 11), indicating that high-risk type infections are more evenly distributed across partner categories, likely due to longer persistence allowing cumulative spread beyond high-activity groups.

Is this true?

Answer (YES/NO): NO